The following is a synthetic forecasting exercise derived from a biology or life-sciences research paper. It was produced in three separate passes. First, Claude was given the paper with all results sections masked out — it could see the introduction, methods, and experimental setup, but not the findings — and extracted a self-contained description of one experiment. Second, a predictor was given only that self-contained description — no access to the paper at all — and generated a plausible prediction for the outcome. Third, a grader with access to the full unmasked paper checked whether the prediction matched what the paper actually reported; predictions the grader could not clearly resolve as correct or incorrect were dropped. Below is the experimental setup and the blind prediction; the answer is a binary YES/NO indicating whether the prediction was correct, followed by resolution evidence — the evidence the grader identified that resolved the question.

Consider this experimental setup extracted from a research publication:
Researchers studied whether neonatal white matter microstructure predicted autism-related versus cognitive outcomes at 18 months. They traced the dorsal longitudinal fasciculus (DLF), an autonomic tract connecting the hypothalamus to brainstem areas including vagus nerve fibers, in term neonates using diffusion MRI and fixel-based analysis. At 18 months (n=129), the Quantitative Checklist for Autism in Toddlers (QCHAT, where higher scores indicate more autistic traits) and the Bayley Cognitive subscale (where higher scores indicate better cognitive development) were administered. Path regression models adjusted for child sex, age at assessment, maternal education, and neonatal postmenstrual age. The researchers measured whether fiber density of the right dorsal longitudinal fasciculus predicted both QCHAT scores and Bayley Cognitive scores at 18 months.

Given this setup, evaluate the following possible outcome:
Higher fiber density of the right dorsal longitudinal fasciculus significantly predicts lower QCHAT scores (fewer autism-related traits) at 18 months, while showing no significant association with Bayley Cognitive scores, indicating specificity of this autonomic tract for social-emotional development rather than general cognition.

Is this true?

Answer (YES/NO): NO